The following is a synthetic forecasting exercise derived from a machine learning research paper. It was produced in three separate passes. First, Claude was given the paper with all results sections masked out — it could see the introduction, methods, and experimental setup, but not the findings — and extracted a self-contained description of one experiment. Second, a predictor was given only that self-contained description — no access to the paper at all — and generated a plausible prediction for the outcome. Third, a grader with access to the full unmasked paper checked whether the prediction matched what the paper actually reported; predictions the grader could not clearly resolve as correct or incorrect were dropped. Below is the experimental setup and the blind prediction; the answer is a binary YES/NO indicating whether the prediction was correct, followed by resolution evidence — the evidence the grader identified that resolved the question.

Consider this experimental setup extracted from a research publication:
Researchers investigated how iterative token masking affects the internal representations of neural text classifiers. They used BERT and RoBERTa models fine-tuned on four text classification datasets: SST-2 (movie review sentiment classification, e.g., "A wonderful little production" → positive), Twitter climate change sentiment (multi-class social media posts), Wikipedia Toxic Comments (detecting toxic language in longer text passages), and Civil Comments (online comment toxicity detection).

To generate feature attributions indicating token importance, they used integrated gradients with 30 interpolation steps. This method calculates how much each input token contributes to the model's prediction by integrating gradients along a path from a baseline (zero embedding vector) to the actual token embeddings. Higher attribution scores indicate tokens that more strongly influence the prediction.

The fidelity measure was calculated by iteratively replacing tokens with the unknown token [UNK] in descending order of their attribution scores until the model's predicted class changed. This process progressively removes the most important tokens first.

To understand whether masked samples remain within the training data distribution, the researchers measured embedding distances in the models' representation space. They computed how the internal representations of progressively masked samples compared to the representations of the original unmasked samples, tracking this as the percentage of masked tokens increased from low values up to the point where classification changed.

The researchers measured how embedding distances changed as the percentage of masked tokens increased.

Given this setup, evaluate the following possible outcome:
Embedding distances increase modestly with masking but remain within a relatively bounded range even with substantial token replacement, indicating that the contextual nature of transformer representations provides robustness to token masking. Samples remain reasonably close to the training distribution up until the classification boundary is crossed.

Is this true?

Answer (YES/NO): NO